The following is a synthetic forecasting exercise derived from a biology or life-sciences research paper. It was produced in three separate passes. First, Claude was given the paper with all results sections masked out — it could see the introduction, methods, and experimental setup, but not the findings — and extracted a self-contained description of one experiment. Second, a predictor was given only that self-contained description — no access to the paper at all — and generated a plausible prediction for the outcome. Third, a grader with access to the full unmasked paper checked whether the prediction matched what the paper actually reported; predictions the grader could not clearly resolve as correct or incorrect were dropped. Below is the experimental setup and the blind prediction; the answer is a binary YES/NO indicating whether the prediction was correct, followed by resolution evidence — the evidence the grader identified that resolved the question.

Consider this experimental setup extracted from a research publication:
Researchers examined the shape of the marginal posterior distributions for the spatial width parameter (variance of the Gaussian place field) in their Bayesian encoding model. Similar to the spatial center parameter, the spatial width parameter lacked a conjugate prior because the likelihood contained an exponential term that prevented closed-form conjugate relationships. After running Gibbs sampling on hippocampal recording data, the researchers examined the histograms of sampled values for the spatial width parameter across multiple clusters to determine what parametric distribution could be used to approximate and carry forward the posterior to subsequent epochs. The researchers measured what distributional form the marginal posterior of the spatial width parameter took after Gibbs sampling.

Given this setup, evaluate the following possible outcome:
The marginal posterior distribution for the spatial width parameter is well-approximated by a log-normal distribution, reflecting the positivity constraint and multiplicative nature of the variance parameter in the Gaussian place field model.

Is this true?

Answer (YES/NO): NO